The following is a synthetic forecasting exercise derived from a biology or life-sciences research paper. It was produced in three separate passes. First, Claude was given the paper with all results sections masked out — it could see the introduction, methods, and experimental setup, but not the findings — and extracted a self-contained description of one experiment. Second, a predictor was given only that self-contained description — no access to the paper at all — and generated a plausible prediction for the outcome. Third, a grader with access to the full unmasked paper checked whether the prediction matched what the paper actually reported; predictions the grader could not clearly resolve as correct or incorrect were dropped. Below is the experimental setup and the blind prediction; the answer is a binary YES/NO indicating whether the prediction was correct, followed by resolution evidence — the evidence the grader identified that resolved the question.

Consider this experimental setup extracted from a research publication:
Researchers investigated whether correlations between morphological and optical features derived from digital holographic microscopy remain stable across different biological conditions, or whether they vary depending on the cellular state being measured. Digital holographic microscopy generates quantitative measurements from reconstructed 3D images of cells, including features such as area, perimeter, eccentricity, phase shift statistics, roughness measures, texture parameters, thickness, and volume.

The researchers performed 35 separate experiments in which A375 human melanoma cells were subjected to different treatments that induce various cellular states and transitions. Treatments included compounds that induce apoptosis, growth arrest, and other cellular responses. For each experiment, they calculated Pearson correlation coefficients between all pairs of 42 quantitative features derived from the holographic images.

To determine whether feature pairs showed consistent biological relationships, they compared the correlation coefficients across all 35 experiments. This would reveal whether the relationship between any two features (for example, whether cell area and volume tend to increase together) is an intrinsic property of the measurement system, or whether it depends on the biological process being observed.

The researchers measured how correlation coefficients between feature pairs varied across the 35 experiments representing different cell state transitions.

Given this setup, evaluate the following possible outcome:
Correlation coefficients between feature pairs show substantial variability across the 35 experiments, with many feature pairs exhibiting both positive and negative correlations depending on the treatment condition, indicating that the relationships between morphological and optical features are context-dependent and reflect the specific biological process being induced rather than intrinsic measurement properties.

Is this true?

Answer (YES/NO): YES